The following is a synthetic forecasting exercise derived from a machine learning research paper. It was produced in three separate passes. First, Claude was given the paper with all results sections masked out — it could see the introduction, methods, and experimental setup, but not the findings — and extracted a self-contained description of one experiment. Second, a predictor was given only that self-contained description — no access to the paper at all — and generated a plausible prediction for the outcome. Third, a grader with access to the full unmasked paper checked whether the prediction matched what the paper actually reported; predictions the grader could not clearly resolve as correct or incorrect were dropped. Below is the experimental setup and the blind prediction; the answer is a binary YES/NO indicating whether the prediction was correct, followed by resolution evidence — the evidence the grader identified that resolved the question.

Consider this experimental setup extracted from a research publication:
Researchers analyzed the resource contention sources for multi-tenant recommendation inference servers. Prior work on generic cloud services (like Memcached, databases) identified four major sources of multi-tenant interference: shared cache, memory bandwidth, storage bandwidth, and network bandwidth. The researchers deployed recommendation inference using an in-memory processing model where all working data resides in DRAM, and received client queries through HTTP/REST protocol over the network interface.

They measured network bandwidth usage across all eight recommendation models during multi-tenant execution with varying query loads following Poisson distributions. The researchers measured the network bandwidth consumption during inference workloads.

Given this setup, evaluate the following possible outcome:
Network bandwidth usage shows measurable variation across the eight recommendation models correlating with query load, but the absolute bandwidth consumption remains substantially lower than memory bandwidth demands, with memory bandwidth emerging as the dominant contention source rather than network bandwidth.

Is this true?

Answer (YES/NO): NO